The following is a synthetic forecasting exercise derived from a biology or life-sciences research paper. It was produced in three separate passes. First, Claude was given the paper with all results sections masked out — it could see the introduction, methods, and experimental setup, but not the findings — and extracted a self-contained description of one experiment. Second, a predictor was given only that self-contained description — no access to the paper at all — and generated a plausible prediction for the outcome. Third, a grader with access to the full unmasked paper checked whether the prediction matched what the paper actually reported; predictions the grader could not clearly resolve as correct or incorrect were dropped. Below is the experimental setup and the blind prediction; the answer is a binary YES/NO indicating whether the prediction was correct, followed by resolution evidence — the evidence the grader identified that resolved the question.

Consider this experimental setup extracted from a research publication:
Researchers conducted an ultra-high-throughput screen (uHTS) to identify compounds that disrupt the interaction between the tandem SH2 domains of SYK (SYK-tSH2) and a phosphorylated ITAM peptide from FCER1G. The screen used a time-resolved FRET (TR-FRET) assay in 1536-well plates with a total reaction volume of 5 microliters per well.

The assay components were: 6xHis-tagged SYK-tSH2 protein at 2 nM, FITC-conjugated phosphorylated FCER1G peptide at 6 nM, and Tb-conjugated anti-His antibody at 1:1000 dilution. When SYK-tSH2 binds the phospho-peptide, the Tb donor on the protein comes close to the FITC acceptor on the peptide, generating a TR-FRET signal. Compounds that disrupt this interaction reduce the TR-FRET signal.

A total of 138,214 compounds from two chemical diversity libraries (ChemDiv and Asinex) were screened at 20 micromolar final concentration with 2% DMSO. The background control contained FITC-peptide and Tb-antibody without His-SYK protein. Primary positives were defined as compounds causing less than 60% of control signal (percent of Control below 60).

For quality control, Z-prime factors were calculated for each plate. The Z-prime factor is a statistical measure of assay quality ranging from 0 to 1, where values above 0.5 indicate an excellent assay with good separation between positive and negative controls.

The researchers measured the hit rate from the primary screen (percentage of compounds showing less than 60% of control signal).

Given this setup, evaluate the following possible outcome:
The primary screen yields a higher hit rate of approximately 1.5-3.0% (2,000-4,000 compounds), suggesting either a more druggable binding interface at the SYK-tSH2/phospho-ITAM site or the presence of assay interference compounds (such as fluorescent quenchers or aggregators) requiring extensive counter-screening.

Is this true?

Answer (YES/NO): NO